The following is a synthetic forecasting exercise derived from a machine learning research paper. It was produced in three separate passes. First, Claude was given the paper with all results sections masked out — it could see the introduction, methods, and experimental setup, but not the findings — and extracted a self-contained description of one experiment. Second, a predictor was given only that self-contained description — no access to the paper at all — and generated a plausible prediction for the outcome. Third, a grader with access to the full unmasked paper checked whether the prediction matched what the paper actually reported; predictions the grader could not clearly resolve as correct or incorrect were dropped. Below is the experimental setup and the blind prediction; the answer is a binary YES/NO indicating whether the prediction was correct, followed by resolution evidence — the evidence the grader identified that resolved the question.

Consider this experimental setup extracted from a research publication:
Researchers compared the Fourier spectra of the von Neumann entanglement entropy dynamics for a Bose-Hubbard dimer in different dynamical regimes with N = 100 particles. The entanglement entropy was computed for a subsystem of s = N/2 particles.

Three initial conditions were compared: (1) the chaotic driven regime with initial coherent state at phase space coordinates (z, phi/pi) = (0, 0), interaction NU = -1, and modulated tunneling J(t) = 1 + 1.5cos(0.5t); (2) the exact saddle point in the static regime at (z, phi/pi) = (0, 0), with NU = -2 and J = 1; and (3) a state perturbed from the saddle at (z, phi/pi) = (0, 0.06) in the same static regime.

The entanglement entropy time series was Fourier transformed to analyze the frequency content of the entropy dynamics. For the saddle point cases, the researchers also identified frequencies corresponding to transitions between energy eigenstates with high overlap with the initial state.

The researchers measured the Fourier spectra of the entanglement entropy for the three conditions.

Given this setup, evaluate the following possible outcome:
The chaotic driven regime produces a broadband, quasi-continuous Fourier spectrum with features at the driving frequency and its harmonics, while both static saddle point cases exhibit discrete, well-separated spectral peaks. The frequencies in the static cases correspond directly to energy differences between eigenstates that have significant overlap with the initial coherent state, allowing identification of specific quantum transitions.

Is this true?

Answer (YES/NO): NO